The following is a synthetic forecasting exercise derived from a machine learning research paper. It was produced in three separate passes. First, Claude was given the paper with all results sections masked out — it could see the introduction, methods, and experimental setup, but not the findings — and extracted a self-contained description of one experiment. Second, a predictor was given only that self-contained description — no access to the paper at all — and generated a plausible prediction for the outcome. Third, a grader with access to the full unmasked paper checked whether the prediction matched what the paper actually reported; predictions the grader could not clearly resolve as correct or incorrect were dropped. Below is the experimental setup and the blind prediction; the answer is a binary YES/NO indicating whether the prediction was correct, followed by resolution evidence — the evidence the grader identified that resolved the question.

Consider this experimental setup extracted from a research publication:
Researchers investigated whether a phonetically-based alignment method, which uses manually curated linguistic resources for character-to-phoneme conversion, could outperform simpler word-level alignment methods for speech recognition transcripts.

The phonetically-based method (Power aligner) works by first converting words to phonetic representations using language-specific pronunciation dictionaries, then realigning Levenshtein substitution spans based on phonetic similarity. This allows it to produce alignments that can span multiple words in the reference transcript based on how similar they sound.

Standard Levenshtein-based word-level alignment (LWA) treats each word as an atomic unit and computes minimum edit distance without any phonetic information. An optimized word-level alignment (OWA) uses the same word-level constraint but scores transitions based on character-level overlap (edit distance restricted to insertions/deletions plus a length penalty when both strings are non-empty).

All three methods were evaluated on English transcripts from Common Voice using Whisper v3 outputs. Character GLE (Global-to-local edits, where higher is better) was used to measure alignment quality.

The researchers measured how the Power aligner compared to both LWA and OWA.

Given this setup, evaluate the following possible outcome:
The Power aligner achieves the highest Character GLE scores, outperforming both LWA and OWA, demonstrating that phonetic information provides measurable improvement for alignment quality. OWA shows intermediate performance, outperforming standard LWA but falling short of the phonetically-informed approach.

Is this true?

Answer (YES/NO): YES